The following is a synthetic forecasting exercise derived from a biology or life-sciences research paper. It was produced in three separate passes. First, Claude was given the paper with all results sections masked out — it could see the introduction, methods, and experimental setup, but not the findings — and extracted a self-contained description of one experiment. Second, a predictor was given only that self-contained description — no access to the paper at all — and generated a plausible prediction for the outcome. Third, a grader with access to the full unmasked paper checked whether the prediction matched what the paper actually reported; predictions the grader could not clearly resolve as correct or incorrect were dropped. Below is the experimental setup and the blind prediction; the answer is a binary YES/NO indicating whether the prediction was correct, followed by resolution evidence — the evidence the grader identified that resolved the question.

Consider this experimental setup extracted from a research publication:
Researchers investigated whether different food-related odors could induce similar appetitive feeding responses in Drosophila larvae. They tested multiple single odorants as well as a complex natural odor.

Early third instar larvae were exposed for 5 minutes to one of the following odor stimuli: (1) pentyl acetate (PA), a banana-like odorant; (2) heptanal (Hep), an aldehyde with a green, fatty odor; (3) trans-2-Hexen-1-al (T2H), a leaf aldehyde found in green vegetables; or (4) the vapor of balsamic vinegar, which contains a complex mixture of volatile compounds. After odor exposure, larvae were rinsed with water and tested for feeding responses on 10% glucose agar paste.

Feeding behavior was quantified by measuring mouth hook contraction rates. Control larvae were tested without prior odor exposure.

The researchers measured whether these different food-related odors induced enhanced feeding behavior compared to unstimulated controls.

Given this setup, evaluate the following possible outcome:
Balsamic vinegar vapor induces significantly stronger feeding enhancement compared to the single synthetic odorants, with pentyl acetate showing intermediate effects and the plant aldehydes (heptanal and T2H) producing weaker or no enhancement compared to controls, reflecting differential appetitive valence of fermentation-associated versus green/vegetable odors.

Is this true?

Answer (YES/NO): NO